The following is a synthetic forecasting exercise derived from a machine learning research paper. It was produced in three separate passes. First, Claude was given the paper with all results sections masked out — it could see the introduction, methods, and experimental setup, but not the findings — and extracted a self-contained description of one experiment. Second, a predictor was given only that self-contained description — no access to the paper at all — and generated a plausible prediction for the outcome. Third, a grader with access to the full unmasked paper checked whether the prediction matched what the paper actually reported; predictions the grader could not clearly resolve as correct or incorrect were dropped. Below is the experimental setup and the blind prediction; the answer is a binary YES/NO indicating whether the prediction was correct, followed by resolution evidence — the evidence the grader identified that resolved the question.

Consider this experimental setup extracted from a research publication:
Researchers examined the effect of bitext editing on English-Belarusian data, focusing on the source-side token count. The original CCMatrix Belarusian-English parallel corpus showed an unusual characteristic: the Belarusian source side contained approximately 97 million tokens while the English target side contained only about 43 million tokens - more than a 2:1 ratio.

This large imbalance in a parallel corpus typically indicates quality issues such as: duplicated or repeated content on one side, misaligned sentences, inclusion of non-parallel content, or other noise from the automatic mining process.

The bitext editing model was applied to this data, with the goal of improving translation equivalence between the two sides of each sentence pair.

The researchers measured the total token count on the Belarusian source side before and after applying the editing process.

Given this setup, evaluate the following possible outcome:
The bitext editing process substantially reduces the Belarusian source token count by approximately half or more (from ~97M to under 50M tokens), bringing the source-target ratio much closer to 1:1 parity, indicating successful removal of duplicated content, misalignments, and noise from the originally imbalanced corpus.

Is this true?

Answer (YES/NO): YES